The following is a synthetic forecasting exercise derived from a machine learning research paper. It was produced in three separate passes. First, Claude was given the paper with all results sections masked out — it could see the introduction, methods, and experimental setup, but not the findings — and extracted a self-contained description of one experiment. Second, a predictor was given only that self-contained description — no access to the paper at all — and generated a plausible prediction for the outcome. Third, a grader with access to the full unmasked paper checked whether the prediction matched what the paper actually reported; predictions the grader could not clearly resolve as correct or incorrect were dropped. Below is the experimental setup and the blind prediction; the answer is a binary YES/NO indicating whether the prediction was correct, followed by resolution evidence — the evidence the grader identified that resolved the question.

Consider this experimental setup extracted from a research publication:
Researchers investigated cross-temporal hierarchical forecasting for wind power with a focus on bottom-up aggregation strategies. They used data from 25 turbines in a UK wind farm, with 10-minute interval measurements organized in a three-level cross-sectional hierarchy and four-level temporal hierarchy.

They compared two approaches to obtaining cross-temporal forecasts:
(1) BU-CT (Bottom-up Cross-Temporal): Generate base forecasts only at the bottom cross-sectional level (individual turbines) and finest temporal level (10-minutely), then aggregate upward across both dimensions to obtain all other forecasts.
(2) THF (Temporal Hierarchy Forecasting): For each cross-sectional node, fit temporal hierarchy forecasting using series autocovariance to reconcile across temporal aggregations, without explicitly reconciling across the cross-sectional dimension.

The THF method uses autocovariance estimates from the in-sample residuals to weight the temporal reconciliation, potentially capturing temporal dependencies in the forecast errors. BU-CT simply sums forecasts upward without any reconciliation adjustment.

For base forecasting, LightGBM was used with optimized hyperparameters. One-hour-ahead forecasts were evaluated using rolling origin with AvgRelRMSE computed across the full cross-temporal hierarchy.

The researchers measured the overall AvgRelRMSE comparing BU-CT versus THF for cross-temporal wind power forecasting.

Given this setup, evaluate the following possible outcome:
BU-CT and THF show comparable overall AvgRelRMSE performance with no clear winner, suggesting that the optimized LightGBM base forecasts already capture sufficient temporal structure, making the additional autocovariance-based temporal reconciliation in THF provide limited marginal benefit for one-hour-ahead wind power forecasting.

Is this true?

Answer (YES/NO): NO